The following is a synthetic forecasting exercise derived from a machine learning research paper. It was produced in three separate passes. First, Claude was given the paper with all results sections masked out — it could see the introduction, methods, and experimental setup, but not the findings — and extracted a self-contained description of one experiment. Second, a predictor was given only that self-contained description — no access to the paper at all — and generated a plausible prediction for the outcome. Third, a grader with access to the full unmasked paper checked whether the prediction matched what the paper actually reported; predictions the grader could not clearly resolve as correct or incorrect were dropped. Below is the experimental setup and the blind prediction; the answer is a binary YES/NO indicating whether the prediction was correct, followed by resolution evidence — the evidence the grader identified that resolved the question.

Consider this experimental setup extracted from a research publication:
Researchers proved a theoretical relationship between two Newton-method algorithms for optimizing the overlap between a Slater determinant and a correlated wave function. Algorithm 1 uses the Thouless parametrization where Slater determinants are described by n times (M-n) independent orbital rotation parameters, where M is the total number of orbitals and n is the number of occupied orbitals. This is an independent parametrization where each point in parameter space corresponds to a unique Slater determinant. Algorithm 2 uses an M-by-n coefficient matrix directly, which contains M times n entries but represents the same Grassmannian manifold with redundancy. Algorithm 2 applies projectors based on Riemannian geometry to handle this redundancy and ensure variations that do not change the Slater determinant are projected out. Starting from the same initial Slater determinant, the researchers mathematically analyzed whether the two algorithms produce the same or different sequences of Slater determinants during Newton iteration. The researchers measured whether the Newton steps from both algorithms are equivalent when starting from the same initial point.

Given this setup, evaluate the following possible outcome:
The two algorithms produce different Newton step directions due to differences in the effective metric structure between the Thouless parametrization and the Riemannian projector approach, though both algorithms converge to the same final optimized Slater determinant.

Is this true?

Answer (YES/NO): NO